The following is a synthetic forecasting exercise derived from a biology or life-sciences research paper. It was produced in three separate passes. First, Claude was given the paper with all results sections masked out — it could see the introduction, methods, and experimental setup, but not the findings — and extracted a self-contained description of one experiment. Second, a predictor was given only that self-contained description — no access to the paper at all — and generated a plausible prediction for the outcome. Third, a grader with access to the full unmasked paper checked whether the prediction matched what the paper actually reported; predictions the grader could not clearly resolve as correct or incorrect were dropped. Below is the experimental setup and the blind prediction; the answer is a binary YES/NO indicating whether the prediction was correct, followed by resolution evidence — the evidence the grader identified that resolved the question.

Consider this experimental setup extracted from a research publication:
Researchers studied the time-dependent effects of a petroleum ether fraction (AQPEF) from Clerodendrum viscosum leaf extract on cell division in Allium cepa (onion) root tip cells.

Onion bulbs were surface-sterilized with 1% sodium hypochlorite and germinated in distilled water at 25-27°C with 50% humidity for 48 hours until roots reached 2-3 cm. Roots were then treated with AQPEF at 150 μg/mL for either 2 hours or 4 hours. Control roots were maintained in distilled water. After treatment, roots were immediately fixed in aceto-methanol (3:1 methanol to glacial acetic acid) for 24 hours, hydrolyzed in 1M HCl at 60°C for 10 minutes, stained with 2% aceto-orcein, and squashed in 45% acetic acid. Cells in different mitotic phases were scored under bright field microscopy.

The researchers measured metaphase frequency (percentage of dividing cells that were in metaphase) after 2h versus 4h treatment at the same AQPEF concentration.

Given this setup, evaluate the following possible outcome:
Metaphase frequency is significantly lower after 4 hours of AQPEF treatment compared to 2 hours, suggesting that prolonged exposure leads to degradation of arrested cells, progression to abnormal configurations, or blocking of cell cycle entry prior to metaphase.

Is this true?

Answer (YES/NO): NO